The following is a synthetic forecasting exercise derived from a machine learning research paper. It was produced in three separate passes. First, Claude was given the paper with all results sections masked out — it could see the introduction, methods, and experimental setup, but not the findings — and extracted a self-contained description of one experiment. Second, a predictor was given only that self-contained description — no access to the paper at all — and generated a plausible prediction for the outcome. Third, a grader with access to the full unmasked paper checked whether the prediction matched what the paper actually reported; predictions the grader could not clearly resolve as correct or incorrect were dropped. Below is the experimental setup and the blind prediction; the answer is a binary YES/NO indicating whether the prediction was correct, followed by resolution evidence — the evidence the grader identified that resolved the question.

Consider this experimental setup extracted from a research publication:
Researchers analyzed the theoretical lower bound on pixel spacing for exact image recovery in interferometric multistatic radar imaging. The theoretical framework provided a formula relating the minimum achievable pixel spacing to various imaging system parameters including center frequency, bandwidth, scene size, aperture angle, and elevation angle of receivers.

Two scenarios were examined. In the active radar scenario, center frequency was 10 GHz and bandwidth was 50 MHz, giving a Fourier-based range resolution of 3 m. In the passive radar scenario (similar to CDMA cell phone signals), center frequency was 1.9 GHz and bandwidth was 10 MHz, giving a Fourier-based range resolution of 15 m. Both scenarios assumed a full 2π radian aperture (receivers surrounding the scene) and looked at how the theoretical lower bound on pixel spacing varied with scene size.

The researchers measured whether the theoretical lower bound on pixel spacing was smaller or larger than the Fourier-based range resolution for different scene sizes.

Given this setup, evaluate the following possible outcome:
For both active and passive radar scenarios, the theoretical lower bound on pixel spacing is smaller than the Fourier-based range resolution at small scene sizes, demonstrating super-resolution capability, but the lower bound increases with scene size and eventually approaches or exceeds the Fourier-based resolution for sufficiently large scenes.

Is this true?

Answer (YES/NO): YES